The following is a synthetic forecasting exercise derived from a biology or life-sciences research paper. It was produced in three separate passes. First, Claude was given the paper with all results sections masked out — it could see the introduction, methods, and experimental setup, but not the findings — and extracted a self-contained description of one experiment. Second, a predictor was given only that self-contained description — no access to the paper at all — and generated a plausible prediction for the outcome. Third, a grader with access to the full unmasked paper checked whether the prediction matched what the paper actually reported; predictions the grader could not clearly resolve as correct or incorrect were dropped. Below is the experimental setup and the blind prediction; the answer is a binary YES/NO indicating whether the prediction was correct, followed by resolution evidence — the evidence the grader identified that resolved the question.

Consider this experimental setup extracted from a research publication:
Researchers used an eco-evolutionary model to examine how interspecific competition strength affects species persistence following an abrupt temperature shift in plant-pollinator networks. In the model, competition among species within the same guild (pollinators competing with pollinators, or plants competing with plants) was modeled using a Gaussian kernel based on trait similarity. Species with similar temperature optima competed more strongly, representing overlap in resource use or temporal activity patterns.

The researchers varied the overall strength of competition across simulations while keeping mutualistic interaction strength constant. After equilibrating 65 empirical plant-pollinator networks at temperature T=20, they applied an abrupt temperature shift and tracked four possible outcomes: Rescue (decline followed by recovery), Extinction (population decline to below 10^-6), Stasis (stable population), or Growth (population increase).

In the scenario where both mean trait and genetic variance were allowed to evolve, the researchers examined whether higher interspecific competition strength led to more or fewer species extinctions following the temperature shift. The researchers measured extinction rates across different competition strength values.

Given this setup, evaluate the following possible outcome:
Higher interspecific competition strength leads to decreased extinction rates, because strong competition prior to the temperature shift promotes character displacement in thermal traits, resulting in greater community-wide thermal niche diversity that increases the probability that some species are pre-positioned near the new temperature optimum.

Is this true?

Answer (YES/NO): NO